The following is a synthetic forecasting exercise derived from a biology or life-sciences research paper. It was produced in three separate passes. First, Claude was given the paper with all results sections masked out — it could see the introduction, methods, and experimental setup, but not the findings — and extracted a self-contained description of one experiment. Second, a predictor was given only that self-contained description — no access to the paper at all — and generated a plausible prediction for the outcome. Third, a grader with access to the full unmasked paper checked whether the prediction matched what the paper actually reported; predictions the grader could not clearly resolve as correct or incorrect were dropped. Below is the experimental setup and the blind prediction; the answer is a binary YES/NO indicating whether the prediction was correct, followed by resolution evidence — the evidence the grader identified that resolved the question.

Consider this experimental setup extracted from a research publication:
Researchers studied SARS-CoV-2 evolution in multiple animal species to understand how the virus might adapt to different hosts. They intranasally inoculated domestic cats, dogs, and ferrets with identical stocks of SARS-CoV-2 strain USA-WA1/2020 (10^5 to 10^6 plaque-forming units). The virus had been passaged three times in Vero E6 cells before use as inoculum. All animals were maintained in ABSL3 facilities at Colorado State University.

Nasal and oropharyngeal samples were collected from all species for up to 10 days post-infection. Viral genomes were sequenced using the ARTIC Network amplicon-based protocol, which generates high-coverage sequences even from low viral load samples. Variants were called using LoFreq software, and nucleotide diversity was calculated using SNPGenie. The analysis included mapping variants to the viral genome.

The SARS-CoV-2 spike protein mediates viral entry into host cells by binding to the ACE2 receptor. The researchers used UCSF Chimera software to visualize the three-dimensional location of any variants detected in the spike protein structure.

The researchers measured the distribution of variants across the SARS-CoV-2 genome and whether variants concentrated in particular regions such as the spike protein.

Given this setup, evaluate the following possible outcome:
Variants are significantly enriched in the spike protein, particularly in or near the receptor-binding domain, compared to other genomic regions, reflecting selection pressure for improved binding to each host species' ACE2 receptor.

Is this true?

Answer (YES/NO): NO